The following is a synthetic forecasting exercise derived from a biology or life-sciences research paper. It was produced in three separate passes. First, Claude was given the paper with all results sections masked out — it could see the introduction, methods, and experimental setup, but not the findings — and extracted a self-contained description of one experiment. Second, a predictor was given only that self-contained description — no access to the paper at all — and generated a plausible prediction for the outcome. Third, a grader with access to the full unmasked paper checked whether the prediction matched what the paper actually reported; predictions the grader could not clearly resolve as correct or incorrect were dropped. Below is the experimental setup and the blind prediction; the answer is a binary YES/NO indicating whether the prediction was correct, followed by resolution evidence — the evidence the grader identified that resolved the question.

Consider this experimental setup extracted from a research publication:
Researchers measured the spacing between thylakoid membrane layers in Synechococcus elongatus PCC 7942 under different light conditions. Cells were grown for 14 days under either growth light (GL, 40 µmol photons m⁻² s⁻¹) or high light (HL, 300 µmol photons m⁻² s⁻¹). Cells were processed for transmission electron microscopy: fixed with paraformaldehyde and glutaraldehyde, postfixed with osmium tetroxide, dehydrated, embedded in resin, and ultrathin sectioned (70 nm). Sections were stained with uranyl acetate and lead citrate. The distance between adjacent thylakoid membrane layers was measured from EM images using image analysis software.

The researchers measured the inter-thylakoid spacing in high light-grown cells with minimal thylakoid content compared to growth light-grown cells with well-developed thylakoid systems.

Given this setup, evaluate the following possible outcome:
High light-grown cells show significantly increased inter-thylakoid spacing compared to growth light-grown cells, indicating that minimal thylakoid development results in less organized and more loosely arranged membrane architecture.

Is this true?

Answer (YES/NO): YES